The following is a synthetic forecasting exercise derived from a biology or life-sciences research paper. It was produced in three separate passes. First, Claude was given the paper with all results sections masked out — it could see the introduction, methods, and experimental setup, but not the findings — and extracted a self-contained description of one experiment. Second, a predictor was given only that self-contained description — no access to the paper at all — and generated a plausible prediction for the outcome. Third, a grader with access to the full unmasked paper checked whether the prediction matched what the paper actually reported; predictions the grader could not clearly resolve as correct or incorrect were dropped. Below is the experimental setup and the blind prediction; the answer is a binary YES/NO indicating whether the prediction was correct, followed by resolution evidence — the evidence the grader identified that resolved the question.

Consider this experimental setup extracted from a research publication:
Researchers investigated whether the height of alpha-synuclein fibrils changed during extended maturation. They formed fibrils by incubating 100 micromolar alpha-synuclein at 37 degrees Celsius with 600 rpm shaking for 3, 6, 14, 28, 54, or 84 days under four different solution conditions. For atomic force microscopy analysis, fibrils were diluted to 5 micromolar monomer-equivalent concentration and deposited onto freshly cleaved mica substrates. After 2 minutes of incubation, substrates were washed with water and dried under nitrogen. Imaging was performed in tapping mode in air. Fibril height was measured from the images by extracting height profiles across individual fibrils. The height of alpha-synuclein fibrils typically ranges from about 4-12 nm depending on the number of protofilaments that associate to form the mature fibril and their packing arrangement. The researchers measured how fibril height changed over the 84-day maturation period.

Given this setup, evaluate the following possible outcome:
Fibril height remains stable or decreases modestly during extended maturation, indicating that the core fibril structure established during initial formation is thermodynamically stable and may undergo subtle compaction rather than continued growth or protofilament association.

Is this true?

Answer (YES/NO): NO